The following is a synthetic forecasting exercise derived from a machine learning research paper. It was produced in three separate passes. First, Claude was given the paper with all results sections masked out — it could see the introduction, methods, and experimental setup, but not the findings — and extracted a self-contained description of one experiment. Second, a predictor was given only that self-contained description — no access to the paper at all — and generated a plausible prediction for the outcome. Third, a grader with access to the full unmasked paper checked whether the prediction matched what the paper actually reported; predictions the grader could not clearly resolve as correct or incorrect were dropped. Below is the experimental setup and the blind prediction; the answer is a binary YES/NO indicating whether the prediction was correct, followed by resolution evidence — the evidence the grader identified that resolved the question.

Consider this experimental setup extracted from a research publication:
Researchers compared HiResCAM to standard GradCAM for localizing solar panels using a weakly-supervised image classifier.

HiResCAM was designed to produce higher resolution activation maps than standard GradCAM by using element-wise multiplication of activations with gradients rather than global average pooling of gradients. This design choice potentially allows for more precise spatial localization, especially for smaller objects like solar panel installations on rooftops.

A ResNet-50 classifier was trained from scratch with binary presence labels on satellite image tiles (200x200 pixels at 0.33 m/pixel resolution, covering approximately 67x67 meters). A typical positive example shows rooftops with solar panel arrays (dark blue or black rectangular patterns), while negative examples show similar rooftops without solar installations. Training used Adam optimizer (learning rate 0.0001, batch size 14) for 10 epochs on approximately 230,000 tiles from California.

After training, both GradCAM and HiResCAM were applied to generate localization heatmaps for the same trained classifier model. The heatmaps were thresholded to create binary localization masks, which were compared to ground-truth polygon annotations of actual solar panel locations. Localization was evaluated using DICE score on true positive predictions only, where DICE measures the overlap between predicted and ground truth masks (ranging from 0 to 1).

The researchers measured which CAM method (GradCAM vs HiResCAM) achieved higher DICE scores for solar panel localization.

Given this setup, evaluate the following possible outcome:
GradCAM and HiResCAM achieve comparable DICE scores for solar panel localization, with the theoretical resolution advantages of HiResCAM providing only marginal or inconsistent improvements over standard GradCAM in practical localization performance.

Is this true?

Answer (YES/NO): YES